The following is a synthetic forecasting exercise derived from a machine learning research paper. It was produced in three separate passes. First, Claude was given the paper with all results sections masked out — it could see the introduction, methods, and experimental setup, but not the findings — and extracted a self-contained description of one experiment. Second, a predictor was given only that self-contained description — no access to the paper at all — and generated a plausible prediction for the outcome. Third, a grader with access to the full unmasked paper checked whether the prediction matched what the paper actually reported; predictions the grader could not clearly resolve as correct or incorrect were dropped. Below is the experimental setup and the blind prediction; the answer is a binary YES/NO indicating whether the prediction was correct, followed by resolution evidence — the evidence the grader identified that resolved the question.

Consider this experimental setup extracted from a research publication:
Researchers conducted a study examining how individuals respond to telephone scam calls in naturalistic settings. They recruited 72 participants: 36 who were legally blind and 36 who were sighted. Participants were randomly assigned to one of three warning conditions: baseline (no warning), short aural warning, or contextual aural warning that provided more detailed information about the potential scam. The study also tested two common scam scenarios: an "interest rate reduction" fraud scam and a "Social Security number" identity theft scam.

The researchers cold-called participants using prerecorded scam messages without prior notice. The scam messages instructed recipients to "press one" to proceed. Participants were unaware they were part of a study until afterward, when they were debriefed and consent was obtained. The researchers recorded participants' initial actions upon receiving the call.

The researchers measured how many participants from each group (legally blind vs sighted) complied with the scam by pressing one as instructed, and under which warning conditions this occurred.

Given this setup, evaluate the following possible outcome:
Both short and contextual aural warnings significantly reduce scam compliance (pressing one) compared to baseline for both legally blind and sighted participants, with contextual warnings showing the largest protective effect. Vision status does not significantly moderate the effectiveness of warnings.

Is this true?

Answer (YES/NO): NO